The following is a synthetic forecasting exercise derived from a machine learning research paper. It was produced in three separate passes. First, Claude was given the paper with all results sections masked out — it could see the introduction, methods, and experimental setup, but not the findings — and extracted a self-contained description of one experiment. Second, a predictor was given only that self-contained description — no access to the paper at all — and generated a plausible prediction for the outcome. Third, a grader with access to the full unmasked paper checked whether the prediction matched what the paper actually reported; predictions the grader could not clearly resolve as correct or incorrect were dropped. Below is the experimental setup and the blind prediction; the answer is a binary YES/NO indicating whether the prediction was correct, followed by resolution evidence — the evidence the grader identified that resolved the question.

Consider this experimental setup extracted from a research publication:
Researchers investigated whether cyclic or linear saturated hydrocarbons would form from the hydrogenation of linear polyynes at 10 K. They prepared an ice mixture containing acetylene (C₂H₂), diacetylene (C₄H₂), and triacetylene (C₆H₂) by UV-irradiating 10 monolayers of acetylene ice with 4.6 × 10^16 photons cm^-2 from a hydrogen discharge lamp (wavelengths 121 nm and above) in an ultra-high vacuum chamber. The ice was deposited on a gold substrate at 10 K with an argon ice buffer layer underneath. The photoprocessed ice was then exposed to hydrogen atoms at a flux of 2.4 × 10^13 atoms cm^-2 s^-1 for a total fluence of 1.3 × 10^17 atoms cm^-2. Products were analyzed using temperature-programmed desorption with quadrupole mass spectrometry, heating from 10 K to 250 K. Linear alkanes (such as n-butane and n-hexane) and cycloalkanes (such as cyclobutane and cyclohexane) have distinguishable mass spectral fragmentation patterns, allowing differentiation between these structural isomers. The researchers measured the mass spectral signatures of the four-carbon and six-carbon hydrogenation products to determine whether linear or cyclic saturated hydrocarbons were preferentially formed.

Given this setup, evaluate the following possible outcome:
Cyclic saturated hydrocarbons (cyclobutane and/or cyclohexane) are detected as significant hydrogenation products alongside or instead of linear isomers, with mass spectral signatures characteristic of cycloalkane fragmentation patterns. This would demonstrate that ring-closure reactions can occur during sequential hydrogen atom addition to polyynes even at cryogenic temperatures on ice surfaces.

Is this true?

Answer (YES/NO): NO